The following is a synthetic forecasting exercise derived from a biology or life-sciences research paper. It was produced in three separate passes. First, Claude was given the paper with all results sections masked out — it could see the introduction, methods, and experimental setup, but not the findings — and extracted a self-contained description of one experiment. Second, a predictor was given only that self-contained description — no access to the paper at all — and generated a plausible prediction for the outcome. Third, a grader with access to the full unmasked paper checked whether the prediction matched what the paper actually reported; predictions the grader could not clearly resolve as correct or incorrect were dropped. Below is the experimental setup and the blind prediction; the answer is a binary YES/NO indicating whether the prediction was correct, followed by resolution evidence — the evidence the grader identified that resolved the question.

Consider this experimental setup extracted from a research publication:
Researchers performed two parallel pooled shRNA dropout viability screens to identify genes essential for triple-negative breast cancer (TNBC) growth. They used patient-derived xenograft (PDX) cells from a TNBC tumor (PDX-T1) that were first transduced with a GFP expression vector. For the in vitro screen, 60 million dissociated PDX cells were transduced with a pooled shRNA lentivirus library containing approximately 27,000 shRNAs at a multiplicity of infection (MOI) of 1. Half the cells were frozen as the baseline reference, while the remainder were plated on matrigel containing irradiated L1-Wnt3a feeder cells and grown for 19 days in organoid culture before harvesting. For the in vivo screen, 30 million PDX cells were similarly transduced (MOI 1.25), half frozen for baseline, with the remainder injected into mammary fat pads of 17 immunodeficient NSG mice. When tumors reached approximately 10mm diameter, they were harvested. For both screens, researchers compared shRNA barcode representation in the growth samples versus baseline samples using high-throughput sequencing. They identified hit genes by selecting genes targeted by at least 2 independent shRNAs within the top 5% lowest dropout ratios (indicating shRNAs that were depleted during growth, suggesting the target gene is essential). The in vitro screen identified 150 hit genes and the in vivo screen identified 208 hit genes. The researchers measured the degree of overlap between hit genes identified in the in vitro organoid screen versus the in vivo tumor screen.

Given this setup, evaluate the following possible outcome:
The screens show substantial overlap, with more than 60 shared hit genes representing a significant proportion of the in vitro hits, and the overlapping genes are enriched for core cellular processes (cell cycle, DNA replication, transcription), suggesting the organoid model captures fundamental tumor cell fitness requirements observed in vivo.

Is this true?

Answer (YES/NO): NO